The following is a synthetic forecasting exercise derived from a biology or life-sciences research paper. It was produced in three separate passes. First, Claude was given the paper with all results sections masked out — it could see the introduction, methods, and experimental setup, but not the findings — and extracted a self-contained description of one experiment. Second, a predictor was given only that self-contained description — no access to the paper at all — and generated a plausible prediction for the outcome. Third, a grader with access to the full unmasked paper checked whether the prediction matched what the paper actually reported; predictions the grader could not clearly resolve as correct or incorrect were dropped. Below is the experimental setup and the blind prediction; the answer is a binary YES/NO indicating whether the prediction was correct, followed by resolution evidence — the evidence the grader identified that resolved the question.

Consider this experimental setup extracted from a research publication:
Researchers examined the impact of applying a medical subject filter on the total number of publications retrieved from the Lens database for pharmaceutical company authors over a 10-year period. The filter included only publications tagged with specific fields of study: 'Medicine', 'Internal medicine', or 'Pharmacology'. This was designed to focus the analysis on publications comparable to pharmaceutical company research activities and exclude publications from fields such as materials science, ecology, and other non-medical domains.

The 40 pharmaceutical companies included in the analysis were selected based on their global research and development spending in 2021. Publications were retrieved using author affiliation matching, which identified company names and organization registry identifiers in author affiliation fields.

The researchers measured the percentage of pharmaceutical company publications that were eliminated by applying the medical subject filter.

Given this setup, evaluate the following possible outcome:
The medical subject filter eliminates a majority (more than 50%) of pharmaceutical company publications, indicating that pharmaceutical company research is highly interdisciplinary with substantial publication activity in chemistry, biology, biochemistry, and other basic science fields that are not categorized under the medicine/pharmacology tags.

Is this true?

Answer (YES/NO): NO